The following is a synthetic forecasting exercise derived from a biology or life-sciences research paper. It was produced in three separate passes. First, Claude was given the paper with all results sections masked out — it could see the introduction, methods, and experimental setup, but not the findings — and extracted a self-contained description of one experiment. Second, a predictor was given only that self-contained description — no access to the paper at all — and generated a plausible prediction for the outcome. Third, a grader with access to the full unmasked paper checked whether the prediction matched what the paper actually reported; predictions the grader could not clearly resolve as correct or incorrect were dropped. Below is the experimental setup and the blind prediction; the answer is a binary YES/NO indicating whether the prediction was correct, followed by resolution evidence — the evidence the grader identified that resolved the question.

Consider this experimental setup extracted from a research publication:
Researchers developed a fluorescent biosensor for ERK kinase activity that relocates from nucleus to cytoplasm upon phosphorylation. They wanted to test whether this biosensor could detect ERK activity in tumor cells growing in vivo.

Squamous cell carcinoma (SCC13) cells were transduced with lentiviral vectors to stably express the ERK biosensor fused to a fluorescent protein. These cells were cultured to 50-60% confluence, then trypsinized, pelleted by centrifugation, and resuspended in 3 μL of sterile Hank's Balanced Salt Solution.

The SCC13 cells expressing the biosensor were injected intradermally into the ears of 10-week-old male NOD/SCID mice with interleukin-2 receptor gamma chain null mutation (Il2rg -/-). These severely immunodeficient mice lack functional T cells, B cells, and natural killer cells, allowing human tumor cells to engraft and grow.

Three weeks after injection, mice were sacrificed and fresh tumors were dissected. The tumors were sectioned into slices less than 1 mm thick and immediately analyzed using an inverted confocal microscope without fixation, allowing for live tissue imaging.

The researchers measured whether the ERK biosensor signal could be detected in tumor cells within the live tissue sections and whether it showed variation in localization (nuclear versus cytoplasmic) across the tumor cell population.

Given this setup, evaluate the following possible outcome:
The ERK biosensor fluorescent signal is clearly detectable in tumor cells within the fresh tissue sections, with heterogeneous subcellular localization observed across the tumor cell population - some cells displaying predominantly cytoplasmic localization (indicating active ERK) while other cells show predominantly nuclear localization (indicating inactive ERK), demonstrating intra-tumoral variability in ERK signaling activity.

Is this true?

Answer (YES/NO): YES